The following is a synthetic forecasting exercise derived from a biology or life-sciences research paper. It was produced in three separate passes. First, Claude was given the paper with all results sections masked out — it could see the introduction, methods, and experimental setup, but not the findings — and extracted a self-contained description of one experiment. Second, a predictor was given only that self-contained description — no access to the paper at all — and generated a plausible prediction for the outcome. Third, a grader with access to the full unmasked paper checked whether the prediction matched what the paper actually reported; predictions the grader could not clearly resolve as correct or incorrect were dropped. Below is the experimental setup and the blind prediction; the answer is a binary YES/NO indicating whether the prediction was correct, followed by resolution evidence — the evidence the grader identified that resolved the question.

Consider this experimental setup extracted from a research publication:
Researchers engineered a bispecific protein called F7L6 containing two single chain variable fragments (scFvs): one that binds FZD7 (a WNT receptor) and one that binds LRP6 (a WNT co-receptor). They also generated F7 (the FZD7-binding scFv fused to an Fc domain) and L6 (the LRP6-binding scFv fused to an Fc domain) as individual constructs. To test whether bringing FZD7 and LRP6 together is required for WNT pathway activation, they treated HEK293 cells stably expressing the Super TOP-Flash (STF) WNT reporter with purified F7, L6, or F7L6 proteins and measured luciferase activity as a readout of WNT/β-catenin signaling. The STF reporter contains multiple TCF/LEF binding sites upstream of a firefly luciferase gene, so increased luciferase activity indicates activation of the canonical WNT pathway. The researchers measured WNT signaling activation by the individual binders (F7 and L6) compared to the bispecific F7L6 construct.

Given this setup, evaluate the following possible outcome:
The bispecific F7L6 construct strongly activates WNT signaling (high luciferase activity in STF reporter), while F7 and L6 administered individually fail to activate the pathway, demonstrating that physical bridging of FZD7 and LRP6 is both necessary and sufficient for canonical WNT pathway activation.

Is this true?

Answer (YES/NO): YES